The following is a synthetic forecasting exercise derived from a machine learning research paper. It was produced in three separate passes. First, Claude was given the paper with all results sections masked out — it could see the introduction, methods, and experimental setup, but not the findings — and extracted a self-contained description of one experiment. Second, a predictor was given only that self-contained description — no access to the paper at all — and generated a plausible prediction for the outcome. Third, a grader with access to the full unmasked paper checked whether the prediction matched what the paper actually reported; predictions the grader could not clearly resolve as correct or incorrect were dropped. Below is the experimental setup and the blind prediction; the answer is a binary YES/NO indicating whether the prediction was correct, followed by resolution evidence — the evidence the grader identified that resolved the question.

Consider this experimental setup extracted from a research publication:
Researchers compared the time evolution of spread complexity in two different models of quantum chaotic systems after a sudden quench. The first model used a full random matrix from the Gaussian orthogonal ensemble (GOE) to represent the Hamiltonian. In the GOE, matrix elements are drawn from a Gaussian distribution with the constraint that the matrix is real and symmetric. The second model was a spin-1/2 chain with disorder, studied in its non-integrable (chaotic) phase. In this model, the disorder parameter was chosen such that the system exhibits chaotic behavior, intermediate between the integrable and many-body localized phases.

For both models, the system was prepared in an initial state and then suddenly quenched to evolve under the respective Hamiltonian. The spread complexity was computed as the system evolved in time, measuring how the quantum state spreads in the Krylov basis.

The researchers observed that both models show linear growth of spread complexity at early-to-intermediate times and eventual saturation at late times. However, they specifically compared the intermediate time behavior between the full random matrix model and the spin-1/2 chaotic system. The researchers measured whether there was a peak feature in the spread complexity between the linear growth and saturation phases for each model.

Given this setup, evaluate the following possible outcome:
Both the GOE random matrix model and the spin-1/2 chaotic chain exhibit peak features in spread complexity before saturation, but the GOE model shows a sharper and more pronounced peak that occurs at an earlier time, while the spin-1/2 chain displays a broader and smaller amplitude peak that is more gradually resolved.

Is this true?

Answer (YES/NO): NO